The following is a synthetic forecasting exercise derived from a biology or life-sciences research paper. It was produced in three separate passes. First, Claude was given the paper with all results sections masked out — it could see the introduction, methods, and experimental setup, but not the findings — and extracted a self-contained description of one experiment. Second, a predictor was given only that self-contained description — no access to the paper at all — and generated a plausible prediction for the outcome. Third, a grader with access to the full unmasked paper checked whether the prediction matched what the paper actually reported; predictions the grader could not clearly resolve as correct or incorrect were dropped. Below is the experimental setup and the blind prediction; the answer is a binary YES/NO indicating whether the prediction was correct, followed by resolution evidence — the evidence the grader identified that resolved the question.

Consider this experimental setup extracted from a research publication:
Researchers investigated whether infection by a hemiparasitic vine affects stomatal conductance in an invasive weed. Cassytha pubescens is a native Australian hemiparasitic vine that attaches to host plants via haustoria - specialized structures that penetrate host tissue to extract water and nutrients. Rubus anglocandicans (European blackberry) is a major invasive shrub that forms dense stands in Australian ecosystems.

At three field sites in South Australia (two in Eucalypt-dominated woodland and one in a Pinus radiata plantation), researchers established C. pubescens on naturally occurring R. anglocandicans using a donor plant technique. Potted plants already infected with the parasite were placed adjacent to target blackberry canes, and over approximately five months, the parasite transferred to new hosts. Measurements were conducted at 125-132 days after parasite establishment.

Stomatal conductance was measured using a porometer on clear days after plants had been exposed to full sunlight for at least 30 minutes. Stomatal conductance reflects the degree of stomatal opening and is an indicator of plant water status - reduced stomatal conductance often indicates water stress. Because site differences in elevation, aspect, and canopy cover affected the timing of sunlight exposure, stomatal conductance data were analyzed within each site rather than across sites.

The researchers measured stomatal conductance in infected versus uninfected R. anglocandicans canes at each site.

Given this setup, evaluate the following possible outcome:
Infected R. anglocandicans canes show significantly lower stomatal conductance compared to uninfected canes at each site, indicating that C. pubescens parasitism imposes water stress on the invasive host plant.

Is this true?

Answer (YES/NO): NO